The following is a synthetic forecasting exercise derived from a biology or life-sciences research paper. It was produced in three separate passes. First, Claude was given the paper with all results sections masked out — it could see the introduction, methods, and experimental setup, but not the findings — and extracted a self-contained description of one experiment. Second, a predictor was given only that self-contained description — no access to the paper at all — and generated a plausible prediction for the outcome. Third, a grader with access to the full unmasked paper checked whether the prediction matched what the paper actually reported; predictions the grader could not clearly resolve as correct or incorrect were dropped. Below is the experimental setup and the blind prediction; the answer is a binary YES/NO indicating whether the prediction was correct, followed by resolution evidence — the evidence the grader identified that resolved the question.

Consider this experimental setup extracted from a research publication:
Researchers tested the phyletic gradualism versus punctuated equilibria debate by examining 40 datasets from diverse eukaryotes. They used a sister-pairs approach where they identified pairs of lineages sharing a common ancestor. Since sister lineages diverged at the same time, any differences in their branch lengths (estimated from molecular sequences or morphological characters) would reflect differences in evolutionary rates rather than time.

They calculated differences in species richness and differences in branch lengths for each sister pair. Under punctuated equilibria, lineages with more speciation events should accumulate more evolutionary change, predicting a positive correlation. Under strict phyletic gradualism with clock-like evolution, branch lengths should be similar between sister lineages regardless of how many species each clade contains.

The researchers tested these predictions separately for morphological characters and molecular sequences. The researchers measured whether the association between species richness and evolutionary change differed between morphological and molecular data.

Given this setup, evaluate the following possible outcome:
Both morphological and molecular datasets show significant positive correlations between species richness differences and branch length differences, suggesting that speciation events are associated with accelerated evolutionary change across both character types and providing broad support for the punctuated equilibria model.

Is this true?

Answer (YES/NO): NO